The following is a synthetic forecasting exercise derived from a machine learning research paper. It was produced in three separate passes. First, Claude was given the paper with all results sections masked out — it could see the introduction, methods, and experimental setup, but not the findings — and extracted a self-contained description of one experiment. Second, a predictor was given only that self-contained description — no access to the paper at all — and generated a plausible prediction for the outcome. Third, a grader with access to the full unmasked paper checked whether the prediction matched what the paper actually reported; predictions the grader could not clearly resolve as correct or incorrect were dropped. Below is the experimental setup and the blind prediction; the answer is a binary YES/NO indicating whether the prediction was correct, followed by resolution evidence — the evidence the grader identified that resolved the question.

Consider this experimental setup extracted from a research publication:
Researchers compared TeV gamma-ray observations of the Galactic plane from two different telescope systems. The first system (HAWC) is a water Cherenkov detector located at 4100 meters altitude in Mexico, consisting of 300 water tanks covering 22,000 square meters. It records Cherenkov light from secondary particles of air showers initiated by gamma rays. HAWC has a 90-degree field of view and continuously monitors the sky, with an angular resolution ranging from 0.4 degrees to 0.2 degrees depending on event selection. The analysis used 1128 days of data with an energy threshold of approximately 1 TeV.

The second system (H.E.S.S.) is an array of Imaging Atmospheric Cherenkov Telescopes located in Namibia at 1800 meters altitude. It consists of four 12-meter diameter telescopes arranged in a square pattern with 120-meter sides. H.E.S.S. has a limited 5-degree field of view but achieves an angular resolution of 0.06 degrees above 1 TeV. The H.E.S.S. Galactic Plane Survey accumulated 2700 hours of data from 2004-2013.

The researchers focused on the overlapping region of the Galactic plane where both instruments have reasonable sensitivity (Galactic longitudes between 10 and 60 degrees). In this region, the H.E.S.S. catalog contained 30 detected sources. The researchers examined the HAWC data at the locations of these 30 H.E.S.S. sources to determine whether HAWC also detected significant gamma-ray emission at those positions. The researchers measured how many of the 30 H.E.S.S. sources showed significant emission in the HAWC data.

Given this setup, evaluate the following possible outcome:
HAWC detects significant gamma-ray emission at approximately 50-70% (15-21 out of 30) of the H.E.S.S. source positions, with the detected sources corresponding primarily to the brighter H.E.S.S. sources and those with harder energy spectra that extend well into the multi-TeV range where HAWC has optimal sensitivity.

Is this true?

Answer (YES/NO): NO